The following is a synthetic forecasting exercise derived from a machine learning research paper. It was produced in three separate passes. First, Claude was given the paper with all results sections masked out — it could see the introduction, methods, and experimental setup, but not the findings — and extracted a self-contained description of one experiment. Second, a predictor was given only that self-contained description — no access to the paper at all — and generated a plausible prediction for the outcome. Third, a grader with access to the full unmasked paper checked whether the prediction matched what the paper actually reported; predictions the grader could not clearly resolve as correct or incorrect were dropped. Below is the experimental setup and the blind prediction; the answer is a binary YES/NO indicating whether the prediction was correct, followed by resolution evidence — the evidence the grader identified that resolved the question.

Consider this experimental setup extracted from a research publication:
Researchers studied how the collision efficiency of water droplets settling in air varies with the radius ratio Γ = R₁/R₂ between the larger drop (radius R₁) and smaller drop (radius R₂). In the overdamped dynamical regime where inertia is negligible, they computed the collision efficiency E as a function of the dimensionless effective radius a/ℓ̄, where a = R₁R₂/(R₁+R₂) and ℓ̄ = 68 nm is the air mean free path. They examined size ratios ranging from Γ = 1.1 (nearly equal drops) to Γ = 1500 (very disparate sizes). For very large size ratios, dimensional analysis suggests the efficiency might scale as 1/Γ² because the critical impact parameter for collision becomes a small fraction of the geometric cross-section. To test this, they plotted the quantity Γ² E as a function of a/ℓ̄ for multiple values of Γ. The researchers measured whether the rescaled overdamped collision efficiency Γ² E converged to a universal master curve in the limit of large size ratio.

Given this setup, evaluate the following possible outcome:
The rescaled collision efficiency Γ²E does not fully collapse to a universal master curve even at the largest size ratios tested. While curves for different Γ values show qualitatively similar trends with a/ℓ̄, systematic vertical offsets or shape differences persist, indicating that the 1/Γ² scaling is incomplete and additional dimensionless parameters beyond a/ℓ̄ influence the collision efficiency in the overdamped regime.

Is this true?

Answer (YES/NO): NO